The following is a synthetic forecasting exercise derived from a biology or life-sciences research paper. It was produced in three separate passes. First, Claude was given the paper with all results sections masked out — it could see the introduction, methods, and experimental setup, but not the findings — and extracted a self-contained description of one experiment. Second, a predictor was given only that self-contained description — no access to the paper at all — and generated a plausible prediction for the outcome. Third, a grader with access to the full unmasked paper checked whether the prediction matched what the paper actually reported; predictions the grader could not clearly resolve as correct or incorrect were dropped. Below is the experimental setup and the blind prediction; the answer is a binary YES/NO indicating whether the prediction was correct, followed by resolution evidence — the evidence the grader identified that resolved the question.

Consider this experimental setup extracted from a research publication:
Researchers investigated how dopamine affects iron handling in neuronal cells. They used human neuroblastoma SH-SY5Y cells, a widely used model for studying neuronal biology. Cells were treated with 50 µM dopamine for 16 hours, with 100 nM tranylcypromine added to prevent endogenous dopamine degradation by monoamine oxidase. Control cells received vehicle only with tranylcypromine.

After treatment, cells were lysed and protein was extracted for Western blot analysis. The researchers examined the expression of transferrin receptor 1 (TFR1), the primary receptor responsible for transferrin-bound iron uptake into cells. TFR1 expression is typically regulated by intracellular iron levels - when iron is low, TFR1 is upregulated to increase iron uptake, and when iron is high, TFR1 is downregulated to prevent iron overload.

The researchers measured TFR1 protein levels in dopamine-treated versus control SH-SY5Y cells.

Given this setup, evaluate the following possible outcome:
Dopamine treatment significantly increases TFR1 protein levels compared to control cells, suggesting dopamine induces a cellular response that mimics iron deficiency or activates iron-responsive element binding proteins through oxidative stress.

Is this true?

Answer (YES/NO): YES